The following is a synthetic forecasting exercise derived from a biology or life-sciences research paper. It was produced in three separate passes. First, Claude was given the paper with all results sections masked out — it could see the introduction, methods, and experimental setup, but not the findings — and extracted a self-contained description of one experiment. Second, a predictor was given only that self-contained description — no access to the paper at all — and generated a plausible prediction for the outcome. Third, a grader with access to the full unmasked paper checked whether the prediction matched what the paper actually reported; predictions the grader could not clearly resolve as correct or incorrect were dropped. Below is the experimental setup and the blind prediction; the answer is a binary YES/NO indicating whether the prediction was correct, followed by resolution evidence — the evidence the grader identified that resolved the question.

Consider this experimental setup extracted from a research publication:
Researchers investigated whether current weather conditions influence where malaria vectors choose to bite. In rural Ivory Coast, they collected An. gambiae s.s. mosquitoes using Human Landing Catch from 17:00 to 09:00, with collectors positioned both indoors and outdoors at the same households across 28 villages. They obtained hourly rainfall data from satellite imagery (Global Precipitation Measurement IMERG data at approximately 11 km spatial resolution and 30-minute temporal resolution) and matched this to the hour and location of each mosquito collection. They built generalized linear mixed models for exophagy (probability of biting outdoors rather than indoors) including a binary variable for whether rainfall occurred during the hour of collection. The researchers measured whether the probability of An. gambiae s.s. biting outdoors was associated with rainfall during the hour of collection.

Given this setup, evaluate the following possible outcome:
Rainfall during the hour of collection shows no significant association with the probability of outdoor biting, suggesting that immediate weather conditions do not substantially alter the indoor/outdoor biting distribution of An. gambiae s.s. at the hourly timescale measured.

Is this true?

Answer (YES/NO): NO